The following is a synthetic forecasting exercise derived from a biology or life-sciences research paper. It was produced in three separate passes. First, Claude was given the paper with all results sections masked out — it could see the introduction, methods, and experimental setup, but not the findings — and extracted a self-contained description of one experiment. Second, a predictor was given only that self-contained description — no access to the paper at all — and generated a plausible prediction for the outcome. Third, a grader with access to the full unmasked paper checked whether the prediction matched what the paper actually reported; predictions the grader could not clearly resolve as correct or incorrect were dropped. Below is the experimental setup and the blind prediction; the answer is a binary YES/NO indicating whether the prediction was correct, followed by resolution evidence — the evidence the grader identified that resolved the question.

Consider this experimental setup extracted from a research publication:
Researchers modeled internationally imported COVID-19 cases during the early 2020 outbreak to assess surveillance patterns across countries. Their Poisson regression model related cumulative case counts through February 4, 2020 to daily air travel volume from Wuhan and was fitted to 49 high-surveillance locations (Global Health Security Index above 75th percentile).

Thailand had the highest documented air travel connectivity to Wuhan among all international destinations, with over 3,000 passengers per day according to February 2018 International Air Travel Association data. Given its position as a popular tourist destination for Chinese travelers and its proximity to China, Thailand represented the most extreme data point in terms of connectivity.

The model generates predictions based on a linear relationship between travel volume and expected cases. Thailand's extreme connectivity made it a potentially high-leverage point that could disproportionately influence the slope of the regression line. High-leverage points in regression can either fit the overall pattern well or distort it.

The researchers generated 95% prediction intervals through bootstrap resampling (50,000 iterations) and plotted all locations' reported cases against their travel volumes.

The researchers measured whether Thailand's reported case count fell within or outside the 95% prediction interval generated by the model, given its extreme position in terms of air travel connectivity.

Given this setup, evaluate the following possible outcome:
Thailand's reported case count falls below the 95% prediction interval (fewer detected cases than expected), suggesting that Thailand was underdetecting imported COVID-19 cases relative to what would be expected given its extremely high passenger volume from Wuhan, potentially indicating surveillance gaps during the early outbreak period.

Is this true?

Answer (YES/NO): YES